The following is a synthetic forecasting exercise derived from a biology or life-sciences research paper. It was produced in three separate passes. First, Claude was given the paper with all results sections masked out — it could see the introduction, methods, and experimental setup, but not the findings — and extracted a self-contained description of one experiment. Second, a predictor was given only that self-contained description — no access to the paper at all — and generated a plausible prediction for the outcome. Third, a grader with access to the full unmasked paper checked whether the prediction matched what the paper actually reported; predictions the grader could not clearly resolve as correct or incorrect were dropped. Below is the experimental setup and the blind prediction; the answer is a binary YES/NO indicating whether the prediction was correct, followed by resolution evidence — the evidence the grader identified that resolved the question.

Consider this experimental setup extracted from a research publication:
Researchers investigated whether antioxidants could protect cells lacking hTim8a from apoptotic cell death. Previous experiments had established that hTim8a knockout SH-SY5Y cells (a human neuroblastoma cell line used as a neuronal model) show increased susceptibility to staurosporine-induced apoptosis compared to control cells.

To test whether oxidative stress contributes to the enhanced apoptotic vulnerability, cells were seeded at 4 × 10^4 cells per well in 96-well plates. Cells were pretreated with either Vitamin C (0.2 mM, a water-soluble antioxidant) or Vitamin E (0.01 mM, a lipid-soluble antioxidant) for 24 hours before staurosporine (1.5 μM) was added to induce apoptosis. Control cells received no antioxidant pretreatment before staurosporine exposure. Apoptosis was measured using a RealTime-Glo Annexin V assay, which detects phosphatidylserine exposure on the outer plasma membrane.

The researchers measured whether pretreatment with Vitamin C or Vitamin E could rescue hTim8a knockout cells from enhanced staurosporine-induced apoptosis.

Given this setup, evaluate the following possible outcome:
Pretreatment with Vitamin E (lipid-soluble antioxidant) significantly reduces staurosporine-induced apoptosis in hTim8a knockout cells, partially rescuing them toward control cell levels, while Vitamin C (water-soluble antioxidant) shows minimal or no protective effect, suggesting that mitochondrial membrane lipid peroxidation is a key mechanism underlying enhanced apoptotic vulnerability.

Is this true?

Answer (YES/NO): YES